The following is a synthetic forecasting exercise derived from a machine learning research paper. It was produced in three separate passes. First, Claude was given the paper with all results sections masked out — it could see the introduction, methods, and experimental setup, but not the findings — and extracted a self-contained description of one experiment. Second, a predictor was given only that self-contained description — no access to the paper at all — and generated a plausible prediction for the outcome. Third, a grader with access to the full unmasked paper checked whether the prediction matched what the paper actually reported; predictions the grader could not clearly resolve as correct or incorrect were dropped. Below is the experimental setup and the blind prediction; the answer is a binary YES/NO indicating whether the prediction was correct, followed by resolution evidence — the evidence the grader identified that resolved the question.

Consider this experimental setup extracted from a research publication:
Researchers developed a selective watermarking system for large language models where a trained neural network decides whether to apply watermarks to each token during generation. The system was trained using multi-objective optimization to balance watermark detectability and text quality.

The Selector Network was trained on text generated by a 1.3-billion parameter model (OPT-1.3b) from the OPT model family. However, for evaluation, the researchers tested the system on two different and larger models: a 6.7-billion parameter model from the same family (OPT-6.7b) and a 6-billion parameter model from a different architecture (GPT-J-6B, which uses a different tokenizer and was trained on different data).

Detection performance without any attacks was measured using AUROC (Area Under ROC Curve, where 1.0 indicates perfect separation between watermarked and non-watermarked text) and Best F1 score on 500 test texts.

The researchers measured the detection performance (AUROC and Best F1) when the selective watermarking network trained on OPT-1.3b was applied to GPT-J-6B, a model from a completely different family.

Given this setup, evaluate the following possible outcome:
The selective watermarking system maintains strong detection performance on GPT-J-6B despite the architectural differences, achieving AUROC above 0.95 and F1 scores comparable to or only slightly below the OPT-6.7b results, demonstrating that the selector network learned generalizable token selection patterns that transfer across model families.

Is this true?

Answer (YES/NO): YES